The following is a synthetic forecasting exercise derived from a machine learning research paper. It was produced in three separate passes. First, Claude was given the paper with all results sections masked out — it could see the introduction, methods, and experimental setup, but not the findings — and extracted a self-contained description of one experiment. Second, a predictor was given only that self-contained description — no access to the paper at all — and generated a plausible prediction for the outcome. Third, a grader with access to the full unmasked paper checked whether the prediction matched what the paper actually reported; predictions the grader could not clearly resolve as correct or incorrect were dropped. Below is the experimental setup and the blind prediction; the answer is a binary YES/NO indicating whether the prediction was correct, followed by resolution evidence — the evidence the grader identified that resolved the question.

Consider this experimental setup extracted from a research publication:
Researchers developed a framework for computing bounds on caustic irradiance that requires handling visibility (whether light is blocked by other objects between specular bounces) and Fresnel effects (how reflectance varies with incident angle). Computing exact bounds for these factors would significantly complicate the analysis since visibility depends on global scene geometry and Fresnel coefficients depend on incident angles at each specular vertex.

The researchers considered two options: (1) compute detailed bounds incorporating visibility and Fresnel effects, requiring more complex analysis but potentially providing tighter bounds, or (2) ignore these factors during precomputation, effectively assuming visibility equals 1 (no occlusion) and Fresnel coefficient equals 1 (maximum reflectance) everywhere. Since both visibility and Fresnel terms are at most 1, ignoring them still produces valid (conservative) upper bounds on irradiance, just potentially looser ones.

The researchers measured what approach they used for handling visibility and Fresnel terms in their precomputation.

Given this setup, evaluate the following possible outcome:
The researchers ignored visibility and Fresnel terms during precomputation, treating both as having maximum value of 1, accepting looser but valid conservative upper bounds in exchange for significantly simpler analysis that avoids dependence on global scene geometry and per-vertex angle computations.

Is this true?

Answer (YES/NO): YES